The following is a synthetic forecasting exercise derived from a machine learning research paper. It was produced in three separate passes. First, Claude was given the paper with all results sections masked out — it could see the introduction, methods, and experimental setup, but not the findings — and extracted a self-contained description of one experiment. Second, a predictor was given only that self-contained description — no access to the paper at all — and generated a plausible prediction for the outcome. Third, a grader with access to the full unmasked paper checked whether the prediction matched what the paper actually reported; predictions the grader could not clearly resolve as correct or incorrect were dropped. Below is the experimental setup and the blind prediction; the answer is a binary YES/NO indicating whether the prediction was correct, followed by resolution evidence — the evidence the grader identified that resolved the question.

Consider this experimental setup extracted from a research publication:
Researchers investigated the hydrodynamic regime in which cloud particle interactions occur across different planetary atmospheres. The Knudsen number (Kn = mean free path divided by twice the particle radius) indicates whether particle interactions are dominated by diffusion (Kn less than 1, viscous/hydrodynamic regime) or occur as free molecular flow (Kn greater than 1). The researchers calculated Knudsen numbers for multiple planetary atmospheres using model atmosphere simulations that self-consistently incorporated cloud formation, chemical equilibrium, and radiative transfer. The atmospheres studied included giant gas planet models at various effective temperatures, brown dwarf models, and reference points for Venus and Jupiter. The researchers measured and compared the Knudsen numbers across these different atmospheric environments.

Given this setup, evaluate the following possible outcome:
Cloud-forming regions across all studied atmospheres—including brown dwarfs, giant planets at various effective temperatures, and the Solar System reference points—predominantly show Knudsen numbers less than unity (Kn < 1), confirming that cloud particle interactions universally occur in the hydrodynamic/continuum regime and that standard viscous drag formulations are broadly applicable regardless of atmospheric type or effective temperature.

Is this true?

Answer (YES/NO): NO